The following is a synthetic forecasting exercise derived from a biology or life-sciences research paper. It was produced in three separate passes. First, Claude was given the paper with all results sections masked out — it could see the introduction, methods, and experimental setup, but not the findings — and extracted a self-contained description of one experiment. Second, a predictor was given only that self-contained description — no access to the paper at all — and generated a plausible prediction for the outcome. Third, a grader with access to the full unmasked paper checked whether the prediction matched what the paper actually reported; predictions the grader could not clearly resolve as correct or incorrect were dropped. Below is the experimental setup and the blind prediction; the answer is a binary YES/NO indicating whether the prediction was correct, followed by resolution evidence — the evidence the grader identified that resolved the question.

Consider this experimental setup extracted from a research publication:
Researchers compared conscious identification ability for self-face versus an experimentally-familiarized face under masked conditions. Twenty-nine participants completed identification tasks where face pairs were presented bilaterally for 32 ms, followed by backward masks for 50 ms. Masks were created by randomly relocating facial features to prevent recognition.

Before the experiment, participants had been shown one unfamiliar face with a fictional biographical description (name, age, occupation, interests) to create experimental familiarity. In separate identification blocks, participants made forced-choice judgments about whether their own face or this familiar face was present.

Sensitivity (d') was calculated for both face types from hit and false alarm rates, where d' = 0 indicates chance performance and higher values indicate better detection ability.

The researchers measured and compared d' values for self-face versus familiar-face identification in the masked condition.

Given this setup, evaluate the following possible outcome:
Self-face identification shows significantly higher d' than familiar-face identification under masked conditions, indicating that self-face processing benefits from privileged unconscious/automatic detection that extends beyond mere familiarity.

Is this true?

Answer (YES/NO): NO